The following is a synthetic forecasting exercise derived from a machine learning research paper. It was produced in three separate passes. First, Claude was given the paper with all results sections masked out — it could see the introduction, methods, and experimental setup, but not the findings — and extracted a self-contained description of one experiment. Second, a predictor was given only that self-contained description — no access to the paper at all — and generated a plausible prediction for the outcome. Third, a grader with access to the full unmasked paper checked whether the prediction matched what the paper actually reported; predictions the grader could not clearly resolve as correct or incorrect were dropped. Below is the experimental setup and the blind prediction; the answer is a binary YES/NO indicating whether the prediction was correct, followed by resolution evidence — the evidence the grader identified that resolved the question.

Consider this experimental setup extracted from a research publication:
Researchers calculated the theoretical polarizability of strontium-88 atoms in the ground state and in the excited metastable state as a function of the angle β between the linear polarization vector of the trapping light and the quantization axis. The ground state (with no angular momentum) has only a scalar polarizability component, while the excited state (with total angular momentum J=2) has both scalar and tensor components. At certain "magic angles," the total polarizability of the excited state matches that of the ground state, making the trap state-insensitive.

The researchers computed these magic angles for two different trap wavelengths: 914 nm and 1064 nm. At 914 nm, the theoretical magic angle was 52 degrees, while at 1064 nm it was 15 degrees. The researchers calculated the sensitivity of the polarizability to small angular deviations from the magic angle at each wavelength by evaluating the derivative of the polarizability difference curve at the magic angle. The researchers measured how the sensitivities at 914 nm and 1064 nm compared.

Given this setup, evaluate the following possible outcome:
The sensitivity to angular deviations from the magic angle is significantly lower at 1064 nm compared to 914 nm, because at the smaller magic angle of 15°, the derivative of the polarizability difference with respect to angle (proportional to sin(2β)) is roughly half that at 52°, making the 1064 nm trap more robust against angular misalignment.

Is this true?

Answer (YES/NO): NO